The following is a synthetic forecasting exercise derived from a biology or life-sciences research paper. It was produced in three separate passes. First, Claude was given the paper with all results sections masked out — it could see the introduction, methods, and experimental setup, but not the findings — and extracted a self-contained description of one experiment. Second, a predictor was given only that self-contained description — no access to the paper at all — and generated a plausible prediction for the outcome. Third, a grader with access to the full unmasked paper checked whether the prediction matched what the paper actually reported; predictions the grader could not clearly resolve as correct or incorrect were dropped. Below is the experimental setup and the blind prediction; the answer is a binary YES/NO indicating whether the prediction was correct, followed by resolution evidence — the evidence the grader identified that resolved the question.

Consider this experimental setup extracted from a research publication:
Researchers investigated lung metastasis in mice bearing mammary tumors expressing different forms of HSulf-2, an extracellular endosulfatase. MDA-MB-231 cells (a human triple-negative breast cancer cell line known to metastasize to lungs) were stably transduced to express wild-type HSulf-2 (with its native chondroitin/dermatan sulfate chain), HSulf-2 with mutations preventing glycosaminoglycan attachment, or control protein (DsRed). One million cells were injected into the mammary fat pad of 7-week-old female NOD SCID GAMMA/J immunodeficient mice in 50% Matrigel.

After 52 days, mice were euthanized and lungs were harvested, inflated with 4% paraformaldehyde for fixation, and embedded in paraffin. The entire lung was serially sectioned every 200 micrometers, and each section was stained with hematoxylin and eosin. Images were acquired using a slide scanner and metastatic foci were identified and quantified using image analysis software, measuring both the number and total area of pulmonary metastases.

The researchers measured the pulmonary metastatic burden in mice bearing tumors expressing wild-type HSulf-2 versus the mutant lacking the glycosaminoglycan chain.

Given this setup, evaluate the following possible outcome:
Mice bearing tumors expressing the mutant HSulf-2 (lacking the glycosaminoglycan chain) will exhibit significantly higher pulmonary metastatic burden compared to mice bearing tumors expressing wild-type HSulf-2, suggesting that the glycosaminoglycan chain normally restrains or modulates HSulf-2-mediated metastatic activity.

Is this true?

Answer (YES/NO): YES